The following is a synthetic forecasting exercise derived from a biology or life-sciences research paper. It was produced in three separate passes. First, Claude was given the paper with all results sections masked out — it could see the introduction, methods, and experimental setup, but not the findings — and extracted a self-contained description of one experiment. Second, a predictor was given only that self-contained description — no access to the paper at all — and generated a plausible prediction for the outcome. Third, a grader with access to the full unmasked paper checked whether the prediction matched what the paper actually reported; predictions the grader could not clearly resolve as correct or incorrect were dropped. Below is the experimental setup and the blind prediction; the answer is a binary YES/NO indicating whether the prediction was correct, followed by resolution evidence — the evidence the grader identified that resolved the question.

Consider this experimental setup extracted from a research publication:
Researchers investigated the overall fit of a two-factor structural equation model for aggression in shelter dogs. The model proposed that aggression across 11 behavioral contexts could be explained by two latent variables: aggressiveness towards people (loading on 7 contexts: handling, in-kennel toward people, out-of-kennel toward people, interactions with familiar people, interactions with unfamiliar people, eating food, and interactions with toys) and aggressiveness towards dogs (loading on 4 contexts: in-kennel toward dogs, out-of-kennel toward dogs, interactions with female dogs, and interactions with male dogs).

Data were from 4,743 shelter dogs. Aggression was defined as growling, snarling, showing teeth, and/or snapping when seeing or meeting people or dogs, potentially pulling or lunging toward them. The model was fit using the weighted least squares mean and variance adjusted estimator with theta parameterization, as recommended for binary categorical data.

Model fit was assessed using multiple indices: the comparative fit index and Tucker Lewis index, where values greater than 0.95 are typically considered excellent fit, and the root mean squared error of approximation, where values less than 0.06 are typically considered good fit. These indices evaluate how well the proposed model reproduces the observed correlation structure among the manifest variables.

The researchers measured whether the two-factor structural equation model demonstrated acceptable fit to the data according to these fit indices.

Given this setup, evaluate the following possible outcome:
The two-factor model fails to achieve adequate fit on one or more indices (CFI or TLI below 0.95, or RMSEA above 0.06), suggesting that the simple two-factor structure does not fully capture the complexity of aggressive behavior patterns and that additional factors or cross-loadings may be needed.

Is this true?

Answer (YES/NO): NO